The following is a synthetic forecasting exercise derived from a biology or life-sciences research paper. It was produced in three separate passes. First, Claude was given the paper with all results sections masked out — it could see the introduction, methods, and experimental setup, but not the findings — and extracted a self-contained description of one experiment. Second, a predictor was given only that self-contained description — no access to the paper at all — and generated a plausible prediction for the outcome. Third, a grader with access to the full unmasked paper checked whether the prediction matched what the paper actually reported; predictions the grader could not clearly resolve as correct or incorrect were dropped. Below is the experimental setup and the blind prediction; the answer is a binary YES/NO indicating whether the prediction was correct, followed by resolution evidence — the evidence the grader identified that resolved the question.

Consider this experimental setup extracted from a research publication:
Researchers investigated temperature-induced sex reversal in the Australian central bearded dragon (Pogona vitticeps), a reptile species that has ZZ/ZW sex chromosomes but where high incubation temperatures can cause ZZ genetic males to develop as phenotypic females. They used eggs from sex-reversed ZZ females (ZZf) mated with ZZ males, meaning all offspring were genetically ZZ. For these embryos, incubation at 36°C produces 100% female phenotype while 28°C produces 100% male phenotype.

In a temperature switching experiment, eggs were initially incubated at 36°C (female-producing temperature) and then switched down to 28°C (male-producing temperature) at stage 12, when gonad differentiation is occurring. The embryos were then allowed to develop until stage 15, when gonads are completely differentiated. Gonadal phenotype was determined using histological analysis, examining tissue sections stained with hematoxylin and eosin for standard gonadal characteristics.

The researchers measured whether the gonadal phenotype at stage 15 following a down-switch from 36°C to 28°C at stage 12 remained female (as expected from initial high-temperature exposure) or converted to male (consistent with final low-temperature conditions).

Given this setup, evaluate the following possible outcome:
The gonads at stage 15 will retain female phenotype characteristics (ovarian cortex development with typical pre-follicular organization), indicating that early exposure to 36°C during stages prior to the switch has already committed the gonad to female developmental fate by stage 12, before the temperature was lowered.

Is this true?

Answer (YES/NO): YES